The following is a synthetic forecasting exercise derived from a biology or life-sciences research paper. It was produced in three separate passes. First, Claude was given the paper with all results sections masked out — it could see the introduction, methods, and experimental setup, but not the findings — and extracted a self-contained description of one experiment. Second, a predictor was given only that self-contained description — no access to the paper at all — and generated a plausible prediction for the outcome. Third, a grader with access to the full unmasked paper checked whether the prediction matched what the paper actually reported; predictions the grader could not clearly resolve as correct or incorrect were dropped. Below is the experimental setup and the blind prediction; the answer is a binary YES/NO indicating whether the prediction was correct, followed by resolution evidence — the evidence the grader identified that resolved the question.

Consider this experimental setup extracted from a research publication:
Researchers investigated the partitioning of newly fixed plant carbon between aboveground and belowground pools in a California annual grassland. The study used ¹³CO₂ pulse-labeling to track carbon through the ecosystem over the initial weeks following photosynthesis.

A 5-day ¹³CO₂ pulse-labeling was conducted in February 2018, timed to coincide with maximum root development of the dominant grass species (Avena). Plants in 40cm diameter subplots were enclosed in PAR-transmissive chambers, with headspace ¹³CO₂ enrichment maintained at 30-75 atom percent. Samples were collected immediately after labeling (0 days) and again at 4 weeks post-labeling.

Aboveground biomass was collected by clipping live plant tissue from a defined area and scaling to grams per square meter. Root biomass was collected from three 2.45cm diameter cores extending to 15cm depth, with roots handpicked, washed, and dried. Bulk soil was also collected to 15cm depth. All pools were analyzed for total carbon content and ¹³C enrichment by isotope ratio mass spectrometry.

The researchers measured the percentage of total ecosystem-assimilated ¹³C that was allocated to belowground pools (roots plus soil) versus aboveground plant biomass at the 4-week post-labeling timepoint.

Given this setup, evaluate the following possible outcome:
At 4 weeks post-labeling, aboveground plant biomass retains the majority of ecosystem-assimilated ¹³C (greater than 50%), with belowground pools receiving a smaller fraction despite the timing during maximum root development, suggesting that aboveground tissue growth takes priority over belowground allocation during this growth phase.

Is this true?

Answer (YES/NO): NO